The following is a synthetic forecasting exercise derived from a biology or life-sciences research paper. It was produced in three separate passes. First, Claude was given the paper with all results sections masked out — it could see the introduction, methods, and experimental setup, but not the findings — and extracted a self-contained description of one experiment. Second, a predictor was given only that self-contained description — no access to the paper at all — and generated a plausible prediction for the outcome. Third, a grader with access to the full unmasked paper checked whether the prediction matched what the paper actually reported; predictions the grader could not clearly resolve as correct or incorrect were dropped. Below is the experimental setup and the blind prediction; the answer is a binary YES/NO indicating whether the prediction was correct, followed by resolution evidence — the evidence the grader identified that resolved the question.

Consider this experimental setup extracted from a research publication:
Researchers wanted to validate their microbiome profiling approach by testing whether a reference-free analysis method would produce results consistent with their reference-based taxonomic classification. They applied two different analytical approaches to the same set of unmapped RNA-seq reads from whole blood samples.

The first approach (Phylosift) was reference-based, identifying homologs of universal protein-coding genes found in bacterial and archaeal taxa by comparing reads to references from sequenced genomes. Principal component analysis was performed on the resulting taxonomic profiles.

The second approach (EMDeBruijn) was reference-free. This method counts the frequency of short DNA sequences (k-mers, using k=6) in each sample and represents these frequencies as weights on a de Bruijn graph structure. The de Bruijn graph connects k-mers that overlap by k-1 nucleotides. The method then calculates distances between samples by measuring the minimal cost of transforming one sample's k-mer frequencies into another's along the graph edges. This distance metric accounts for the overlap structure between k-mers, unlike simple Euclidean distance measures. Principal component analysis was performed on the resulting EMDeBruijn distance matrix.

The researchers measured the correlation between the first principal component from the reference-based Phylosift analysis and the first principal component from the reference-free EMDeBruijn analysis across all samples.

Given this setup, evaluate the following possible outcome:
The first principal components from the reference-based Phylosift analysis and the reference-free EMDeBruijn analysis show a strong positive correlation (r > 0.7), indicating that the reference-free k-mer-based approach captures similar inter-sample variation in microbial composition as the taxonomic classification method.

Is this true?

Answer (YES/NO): NO